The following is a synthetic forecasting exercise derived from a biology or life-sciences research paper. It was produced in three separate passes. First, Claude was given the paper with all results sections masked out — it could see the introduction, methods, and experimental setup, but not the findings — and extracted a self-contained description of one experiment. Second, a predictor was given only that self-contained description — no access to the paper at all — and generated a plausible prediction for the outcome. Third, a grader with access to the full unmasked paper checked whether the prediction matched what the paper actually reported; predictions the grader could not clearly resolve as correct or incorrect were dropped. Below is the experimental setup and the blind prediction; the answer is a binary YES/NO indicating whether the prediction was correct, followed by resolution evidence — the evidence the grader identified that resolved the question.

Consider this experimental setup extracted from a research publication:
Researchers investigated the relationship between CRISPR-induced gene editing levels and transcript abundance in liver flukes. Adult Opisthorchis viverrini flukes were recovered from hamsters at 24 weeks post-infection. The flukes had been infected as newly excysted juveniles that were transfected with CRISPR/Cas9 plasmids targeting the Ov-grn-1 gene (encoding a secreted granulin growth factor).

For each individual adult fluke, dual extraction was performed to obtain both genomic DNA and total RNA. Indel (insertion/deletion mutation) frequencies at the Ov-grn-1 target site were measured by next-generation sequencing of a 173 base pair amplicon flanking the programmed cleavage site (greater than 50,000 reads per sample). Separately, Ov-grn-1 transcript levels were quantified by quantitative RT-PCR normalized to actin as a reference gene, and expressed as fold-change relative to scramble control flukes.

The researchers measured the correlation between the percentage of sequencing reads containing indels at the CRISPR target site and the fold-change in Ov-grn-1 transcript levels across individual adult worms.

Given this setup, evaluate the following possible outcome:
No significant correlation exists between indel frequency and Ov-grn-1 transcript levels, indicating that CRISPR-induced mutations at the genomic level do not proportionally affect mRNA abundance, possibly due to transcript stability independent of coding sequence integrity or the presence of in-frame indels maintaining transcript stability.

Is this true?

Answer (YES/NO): NO